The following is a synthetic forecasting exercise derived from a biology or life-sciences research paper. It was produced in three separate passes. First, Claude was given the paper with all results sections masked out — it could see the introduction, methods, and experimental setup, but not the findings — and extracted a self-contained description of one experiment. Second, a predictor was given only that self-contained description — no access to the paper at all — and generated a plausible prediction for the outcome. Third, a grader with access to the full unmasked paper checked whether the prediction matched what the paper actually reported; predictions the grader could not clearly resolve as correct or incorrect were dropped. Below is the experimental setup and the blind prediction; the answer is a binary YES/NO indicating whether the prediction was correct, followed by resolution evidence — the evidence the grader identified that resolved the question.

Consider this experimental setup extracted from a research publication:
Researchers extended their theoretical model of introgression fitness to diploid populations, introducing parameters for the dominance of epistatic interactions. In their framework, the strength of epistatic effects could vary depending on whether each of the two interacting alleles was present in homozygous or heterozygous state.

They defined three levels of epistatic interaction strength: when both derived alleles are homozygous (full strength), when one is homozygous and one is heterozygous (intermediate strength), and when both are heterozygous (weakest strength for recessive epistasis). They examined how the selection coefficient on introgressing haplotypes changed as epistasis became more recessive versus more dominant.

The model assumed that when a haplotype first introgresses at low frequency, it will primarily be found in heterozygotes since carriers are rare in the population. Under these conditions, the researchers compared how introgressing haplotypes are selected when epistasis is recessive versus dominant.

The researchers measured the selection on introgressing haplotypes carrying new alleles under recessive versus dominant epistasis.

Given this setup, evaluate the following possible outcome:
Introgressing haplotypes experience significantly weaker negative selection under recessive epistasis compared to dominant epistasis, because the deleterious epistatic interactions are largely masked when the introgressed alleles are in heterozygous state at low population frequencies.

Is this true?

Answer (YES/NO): NO